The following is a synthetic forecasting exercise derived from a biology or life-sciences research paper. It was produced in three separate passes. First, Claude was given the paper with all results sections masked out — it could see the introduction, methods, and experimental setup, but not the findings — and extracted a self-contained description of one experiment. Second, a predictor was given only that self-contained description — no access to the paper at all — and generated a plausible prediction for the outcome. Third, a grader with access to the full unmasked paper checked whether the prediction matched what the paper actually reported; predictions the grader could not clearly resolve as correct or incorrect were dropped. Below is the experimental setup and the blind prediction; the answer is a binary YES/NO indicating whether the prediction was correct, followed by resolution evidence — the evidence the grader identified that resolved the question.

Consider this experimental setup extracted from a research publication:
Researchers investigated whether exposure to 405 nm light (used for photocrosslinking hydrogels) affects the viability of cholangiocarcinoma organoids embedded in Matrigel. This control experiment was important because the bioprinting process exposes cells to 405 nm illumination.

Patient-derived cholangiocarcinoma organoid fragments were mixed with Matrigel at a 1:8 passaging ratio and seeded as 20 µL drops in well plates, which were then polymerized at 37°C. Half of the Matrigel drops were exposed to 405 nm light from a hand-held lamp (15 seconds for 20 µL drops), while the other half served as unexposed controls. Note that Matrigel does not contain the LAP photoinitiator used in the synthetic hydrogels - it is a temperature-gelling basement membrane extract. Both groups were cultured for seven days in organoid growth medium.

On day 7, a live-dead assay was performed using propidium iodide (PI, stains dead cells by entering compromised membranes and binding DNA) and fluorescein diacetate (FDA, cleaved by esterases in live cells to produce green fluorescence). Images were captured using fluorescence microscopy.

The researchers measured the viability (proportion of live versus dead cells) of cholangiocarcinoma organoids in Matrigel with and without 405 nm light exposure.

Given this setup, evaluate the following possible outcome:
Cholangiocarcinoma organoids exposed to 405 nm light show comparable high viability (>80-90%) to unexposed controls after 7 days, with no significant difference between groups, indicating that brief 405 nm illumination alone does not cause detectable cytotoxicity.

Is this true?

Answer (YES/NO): YES